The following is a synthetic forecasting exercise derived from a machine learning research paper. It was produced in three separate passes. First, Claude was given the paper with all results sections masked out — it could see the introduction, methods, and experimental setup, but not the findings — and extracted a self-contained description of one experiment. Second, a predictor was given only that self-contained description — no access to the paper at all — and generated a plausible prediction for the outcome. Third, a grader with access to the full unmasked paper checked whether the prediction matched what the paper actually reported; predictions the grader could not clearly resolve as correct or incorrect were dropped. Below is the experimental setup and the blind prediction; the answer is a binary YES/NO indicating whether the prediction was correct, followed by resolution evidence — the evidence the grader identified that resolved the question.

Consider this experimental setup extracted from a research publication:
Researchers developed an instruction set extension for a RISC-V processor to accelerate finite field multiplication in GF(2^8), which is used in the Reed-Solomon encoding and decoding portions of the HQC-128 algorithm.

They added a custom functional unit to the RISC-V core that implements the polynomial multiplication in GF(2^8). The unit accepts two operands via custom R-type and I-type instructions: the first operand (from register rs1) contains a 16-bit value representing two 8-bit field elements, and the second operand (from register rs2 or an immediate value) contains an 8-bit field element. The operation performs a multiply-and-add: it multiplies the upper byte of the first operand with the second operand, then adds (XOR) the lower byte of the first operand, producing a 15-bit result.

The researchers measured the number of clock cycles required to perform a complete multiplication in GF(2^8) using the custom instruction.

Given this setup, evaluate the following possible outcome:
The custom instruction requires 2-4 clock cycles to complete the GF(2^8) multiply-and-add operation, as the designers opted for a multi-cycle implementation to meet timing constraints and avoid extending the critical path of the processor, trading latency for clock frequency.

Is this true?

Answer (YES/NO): YES